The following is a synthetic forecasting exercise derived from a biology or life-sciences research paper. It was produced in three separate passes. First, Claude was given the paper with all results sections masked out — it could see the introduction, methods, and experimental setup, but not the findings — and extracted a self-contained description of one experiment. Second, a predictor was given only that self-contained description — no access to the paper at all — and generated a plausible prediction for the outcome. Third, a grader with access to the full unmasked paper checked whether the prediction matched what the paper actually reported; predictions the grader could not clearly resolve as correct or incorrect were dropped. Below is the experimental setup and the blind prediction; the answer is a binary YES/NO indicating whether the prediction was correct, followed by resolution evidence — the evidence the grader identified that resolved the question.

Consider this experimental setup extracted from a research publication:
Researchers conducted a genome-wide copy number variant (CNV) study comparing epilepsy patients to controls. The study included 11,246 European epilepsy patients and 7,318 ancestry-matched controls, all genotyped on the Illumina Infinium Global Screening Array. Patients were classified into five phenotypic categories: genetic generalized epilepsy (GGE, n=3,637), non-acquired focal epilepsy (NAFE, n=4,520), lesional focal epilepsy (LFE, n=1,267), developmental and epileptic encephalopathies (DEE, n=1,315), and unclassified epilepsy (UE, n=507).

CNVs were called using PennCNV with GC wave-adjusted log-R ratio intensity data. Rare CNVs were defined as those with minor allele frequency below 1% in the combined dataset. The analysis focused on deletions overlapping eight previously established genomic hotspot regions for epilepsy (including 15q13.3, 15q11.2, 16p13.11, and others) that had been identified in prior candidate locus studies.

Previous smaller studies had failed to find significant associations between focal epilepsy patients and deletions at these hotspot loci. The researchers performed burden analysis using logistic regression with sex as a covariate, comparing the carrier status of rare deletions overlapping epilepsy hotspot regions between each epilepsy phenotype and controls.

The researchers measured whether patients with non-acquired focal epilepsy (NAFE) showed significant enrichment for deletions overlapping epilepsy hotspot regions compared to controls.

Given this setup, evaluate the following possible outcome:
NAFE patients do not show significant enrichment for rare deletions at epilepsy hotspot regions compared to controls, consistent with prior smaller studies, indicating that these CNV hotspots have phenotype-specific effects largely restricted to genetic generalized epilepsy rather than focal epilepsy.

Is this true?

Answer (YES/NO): NO